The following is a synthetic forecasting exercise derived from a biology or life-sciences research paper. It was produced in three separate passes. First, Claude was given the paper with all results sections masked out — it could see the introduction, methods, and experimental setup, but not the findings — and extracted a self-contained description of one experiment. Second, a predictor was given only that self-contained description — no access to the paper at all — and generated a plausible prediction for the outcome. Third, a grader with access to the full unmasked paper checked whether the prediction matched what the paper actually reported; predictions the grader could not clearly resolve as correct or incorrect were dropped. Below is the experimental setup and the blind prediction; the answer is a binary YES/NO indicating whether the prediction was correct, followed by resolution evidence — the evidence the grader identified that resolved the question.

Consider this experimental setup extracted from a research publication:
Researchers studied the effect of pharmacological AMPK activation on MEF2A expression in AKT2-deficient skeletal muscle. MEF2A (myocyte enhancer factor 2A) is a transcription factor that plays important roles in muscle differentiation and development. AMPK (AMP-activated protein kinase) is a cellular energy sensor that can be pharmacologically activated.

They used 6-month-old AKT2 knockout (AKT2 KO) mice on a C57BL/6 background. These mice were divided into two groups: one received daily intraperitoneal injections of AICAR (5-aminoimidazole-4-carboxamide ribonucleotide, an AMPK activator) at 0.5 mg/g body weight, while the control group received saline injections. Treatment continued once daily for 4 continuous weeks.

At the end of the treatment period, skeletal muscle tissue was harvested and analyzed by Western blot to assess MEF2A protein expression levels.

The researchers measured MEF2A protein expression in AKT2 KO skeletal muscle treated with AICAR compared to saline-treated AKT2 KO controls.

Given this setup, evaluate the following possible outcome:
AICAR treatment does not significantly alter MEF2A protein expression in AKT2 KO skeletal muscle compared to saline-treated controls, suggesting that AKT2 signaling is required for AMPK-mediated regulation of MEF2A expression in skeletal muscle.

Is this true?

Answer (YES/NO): NO